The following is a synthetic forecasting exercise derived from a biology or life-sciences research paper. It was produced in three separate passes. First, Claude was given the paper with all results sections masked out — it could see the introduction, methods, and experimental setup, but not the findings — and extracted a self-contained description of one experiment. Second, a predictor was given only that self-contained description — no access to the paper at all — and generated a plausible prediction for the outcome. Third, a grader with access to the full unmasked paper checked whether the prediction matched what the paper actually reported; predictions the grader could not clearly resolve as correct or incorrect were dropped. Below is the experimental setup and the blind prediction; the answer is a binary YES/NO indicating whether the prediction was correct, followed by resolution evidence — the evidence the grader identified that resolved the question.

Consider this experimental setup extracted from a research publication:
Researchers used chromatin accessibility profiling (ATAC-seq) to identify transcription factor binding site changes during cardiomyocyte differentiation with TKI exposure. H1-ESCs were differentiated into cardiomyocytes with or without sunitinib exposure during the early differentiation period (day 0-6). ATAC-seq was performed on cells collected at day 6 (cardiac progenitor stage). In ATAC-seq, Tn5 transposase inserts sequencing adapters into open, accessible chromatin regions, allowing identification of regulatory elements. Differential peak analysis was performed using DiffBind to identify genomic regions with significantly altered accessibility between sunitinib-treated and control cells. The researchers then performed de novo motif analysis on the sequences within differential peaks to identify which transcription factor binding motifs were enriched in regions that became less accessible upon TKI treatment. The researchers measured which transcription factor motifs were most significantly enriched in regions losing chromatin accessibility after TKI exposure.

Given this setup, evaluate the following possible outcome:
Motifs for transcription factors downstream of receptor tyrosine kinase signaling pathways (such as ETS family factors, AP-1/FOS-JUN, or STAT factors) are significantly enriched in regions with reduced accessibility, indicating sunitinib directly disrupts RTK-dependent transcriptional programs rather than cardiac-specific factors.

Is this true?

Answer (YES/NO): NO